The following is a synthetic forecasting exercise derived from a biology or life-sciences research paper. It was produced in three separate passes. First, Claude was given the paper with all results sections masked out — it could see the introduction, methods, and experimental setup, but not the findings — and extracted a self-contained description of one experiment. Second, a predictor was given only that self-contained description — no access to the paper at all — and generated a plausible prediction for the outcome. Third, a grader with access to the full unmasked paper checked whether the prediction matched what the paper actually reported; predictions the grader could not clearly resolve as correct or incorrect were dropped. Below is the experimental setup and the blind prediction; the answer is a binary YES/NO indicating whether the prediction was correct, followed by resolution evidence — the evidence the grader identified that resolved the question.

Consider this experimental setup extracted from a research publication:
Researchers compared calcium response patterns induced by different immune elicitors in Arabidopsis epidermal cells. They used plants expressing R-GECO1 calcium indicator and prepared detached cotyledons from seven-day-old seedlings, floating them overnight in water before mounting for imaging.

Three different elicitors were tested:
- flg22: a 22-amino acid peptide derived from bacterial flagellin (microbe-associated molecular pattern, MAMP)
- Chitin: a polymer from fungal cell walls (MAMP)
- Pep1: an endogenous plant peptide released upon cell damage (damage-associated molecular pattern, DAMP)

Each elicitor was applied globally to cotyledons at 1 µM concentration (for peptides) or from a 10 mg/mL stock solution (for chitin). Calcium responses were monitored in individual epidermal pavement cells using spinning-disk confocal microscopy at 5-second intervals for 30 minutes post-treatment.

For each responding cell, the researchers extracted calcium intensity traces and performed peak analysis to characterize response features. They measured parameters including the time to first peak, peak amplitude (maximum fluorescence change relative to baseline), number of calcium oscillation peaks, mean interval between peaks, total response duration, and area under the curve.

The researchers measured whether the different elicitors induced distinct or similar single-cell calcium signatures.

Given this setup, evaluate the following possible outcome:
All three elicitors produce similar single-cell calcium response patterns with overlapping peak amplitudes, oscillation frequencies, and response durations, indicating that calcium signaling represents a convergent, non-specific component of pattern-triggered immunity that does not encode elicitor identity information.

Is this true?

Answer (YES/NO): NO